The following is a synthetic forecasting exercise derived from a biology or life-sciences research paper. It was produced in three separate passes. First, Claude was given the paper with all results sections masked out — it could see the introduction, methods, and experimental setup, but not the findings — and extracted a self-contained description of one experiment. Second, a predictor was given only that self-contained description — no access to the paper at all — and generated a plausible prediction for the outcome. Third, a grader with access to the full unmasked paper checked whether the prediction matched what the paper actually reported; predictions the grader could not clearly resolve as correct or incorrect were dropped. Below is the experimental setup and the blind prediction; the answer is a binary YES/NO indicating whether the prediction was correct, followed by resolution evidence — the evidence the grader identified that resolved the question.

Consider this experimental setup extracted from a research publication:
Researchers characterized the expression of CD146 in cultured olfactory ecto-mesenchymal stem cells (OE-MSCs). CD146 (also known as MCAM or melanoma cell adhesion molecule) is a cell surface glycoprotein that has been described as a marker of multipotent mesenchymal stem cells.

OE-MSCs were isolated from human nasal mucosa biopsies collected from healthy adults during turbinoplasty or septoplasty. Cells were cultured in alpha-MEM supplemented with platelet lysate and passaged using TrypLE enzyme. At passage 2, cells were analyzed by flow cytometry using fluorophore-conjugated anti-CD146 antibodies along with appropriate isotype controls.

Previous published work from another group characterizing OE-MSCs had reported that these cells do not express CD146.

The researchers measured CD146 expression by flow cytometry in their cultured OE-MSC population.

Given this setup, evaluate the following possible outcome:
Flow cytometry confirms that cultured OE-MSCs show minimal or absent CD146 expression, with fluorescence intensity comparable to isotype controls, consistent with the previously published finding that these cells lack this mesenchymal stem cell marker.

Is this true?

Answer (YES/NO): NO